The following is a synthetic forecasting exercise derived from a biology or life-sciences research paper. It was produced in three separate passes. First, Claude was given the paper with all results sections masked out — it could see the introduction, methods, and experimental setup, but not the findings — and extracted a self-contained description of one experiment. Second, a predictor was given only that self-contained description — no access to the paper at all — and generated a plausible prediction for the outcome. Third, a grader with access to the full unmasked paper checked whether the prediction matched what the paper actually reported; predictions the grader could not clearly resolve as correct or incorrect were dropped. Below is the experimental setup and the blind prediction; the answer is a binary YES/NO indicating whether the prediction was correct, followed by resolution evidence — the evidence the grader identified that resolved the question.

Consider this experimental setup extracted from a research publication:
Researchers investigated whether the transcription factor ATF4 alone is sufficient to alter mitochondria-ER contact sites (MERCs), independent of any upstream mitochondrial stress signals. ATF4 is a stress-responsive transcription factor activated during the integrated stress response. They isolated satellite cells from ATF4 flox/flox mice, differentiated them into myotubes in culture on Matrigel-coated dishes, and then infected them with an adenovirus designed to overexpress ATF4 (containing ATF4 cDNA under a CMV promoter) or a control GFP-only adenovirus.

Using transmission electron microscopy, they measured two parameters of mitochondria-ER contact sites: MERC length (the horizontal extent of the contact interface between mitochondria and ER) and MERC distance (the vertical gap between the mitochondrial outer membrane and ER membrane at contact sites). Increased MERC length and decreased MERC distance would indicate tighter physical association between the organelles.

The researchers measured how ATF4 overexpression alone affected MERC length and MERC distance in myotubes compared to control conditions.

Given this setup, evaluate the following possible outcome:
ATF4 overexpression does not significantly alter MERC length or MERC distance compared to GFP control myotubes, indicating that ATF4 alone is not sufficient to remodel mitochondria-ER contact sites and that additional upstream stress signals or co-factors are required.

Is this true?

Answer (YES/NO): NO